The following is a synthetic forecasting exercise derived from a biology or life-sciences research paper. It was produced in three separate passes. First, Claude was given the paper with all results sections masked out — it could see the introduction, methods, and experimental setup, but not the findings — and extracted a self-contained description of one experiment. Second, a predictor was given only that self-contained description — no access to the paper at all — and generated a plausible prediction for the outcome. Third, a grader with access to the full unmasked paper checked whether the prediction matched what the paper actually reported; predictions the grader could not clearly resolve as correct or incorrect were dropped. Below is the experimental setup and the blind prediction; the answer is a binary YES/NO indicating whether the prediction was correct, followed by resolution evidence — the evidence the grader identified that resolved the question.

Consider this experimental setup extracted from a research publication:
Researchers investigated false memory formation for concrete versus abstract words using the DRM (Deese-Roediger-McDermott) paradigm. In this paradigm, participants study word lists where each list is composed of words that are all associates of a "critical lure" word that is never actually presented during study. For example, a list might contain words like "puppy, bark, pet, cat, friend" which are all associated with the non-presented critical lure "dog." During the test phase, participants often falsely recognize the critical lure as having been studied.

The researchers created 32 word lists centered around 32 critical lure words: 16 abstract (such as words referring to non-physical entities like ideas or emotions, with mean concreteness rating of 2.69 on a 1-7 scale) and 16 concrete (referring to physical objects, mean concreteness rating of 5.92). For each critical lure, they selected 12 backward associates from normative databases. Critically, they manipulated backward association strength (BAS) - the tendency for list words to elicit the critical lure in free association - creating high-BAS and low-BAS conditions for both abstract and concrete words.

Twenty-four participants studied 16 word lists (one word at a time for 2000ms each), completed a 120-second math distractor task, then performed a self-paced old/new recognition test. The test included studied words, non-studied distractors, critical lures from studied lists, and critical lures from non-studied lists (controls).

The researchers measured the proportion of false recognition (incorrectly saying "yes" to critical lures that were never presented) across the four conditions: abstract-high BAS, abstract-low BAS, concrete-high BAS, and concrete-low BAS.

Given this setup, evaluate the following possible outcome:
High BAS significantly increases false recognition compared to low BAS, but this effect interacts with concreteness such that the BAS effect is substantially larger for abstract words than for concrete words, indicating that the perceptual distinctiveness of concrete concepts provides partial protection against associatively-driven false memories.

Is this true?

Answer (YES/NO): NO